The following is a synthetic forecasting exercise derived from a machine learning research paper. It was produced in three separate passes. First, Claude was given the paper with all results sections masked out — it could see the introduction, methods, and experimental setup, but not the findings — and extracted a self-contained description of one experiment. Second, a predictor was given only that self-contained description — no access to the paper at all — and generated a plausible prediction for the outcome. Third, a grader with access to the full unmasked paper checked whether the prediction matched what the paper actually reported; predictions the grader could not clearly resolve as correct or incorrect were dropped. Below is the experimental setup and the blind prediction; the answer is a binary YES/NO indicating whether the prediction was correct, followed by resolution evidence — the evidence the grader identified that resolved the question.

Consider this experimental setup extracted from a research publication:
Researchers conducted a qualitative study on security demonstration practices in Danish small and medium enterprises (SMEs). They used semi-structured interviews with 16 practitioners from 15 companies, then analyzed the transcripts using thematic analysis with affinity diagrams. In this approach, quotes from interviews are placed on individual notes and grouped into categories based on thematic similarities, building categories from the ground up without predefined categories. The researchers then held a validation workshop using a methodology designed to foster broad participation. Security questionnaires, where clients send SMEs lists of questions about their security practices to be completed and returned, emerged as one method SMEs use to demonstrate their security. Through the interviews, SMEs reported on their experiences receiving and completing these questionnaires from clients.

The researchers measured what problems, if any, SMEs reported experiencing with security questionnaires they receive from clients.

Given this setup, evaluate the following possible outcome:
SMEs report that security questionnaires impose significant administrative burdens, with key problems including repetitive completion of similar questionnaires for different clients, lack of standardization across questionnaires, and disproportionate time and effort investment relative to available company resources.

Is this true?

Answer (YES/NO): YES